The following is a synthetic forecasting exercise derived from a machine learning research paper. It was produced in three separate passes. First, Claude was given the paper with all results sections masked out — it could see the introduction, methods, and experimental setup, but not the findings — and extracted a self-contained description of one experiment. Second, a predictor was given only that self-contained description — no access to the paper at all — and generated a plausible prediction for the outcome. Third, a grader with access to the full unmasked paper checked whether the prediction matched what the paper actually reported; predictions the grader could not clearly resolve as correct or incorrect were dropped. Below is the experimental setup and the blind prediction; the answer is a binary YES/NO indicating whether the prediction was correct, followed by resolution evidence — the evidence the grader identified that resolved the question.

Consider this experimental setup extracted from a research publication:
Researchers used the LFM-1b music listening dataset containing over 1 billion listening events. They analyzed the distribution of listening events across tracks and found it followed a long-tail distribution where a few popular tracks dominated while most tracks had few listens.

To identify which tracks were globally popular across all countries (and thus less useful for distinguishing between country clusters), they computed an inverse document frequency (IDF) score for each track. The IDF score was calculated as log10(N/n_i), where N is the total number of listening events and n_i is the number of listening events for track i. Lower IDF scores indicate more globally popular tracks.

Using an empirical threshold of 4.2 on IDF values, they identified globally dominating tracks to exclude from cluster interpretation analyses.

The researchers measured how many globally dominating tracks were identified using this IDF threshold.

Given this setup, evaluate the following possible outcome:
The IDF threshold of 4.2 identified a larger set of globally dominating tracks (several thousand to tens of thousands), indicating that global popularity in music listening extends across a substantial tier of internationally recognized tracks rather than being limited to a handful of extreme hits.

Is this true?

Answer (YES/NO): NO